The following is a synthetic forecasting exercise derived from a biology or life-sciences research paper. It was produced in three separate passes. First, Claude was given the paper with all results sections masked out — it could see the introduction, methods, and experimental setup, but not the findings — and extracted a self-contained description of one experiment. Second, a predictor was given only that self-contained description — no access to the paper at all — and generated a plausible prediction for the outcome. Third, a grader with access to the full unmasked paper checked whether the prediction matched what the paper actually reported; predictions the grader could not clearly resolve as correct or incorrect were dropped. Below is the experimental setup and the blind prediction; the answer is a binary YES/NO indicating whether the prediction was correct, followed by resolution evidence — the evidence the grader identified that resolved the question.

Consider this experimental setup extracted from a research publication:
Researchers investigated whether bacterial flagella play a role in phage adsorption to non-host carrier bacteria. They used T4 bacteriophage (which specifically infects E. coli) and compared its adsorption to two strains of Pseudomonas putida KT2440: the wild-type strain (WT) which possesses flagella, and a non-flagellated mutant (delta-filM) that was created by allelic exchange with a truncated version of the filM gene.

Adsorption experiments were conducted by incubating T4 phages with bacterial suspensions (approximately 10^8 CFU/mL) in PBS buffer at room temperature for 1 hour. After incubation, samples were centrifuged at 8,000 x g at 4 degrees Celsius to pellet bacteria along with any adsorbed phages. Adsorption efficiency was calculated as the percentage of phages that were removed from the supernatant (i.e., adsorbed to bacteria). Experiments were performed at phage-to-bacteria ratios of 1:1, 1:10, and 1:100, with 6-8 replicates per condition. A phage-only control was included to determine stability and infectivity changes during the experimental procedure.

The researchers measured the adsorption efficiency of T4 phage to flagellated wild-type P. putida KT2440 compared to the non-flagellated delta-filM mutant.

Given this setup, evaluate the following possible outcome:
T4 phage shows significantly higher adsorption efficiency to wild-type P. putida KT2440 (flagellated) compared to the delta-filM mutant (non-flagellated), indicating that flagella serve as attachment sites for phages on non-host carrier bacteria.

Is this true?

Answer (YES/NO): NO